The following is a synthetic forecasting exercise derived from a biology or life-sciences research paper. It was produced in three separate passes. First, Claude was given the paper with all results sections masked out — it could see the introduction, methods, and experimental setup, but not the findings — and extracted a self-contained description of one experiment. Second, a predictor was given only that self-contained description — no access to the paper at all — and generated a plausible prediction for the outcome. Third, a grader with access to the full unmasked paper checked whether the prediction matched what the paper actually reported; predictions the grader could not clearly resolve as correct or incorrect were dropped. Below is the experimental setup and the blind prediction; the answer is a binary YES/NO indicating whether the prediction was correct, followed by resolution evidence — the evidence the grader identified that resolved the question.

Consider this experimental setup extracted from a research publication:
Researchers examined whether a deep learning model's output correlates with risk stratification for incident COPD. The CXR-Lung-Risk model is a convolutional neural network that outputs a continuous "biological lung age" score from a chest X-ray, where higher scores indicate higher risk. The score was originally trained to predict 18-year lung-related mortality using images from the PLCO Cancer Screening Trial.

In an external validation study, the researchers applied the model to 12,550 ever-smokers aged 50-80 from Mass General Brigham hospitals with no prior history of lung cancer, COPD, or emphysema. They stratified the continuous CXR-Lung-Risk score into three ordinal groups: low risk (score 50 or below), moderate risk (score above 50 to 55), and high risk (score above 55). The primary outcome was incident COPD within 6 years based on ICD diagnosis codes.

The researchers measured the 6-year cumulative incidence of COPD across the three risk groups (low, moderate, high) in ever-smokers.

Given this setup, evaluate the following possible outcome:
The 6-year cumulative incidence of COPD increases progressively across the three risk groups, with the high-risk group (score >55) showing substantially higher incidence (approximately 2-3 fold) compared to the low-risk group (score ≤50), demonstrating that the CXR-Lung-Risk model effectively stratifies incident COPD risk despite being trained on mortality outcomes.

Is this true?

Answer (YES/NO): YES